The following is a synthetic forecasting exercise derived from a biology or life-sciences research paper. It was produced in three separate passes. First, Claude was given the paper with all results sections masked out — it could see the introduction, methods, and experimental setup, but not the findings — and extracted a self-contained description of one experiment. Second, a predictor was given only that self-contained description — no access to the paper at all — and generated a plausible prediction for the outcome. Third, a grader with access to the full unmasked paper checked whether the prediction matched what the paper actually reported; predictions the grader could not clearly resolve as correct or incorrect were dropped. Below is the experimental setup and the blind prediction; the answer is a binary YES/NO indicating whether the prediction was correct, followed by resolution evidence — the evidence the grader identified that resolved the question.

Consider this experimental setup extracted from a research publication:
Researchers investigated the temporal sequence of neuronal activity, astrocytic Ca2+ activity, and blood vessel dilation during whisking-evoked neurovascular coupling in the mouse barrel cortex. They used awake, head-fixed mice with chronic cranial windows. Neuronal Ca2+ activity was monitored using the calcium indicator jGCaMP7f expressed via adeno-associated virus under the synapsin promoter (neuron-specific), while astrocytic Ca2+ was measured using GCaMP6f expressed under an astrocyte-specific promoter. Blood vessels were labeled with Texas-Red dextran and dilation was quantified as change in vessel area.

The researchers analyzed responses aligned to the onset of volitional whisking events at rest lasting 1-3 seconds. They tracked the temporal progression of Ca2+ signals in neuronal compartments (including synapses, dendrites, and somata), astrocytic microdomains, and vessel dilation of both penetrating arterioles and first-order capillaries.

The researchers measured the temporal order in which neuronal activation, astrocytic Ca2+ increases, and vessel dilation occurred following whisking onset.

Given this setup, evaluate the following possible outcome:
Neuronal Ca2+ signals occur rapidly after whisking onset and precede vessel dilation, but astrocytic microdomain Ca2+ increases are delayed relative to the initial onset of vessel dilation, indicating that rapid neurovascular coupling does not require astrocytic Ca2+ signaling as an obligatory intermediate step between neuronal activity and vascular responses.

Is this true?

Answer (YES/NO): NO